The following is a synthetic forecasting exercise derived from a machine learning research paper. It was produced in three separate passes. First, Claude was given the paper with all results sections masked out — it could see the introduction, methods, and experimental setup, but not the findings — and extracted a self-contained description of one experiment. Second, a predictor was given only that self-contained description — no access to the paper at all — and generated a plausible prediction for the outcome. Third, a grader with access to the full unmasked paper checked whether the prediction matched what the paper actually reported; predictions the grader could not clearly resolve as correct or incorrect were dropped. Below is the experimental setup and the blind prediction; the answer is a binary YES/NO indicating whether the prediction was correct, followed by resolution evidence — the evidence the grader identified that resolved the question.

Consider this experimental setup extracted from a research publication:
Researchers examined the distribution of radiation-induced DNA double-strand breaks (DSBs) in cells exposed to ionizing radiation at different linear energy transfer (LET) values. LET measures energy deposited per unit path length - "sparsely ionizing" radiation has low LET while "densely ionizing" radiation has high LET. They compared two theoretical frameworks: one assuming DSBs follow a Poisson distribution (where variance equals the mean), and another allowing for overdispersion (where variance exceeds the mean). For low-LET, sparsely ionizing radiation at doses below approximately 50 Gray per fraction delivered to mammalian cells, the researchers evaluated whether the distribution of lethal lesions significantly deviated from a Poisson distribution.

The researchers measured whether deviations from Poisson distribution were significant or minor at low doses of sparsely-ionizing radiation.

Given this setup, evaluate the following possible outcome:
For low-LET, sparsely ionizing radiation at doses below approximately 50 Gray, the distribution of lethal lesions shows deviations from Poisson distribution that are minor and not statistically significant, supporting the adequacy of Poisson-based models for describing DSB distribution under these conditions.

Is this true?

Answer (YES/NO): YES